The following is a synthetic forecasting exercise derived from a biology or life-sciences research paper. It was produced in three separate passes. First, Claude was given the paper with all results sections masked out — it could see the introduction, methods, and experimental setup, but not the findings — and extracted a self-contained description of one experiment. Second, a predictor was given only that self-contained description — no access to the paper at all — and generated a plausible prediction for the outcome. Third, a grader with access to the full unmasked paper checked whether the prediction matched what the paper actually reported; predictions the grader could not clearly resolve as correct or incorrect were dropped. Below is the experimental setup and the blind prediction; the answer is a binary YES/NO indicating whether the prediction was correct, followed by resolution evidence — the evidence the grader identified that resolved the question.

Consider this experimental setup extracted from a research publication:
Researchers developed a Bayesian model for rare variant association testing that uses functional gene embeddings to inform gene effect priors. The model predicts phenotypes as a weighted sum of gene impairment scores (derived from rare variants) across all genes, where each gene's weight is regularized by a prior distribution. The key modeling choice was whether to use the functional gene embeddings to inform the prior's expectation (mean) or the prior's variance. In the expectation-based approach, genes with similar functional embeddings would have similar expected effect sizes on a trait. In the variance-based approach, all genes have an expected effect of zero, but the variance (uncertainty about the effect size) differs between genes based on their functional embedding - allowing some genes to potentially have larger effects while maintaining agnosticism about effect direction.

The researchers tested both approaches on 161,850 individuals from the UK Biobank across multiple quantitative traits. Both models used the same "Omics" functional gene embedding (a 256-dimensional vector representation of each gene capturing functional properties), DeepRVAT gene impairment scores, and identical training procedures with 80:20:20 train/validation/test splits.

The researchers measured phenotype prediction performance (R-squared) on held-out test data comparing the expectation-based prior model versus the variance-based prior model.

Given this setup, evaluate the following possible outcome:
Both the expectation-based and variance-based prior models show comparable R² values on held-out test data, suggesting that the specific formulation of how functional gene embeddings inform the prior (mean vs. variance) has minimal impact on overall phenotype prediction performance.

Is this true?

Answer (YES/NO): NO